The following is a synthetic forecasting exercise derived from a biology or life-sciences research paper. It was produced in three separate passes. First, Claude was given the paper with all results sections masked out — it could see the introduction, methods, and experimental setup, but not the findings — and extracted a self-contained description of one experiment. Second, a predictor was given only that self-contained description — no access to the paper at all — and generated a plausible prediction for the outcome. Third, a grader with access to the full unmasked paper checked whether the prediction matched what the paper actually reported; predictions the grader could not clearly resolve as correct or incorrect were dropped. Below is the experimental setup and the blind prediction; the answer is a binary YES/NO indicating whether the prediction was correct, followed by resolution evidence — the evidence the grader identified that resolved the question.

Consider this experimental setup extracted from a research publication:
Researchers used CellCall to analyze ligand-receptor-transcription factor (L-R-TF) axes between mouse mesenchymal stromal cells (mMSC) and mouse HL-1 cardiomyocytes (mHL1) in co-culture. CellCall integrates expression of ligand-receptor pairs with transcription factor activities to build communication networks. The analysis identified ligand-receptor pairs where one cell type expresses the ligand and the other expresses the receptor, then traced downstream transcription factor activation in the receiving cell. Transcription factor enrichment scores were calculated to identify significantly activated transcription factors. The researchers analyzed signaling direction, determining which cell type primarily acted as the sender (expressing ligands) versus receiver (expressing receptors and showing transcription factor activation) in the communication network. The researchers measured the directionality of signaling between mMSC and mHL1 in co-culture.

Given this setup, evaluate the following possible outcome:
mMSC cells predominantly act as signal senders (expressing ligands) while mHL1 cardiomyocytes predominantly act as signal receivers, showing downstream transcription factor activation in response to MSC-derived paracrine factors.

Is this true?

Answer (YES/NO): NO